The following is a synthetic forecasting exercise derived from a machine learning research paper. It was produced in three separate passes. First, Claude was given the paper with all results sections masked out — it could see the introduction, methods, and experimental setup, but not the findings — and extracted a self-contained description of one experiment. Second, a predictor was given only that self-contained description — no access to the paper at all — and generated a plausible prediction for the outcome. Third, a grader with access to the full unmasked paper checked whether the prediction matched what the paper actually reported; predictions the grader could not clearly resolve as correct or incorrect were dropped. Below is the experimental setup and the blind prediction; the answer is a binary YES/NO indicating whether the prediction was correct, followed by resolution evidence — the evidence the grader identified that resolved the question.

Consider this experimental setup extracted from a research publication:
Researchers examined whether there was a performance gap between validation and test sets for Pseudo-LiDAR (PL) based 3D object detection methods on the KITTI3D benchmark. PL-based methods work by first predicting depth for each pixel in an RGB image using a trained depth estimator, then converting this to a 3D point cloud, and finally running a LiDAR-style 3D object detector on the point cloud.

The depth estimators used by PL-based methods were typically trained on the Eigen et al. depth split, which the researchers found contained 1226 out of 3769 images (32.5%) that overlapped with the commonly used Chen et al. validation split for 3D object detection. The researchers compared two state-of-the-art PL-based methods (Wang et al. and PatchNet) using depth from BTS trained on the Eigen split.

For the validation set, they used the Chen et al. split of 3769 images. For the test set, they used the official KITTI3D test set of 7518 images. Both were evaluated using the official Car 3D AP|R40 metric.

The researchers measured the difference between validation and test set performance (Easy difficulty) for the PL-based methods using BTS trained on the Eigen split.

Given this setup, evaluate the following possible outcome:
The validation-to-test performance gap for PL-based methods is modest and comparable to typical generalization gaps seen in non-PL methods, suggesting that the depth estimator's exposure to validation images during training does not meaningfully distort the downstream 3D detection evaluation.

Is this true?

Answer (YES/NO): NO